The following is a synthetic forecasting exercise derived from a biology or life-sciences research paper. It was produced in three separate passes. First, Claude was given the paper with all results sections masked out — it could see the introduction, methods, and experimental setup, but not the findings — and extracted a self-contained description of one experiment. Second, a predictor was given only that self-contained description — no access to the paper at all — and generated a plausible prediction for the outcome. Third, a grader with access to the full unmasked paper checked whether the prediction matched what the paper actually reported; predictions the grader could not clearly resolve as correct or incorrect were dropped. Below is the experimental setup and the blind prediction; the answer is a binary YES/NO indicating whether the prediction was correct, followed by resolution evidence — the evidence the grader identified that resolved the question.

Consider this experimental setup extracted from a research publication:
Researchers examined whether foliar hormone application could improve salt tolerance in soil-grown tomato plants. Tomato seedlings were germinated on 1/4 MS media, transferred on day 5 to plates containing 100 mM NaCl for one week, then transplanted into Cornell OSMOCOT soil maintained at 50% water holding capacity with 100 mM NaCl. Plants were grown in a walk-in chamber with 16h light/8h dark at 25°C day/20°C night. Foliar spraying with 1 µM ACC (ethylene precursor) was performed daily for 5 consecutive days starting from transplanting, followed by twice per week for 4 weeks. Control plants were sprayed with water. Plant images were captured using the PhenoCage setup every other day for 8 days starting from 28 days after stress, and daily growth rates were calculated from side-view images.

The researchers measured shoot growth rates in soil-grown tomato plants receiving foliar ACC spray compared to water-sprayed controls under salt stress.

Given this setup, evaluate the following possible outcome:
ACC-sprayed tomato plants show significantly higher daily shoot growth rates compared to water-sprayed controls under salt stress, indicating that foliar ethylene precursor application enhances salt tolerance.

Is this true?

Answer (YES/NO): YES